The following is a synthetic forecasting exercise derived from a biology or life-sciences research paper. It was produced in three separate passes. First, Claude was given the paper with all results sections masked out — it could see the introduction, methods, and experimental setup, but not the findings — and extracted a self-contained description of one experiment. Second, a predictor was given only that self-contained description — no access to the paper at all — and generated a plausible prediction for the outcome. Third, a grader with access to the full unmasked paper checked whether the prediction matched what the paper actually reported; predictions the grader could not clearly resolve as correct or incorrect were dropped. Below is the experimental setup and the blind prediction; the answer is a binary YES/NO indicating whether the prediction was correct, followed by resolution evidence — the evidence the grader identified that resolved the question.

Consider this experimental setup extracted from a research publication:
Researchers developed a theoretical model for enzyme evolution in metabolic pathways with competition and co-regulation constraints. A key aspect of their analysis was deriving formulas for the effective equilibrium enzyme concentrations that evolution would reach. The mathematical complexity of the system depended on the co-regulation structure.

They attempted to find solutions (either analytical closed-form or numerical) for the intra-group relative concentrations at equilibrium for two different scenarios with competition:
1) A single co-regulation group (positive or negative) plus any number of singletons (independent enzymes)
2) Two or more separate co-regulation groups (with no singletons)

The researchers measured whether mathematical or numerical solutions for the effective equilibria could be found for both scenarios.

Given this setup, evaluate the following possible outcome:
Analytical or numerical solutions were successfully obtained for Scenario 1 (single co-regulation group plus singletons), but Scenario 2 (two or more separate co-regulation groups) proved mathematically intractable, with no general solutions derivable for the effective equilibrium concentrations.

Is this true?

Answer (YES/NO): YES